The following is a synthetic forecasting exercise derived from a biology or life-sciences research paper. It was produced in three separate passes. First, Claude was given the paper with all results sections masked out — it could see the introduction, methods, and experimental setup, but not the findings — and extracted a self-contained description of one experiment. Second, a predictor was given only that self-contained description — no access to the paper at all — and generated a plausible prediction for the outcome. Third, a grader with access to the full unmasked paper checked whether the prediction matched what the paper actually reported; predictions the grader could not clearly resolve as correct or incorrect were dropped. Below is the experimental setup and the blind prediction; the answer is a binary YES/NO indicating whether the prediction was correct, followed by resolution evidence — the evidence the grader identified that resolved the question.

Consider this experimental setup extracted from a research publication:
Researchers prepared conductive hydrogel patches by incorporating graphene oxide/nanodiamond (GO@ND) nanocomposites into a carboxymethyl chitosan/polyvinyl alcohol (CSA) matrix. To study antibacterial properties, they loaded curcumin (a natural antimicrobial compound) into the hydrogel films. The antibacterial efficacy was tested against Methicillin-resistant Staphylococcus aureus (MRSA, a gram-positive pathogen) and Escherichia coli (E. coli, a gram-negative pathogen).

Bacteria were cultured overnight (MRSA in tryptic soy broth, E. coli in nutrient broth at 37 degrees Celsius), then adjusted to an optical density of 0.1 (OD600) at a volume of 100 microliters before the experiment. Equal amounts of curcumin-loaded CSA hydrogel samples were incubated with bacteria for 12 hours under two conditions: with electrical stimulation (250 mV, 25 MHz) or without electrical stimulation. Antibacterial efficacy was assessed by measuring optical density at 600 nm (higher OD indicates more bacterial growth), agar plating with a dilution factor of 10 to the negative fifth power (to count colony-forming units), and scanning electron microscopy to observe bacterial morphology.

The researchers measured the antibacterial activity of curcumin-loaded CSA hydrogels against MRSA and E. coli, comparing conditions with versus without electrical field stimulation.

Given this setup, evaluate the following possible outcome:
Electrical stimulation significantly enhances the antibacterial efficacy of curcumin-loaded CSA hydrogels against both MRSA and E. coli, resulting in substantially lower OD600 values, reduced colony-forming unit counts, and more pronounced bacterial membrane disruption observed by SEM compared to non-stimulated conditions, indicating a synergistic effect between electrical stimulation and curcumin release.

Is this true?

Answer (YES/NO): YES